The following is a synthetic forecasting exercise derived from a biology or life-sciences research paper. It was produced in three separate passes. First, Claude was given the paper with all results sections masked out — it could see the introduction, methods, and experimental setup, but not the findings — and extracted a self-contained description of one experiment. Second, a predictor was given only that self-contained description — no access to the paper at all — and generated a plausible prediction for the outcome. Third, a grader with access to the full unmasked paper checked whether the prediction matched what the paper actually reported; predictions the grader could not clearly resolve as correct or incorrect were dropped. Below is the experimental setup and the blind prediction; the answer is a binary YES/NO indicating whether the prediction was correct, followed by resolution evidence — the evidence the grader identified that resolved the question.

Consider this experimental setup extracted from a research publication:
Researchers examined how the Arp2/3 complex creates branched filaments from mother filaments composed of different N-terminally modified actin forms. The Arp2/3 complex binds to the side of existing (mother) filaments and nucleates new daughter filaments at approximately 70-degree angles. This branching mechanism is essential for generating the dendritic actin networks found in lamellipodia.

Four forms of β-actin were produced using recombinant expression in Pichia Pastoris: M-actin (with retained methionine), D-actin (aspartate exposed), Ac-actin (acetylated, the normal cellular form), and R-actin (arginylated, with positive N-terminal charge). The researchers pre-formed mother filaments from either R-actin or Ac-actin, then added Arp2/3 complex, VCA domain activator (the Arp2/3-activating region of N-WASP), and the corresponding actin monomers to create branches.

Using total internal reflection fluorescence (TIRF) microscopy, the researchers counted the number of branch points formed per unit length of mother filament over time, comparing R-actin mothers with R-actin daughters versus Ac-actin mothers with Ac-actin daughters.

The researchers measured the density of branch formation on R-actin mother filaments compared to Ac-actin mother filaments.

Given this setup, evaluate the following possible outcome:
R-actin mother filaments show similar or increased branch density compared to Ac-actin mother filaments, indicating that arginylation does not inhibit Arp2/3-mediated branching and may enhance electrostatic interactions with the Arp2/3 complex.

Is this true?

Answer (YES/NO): NO